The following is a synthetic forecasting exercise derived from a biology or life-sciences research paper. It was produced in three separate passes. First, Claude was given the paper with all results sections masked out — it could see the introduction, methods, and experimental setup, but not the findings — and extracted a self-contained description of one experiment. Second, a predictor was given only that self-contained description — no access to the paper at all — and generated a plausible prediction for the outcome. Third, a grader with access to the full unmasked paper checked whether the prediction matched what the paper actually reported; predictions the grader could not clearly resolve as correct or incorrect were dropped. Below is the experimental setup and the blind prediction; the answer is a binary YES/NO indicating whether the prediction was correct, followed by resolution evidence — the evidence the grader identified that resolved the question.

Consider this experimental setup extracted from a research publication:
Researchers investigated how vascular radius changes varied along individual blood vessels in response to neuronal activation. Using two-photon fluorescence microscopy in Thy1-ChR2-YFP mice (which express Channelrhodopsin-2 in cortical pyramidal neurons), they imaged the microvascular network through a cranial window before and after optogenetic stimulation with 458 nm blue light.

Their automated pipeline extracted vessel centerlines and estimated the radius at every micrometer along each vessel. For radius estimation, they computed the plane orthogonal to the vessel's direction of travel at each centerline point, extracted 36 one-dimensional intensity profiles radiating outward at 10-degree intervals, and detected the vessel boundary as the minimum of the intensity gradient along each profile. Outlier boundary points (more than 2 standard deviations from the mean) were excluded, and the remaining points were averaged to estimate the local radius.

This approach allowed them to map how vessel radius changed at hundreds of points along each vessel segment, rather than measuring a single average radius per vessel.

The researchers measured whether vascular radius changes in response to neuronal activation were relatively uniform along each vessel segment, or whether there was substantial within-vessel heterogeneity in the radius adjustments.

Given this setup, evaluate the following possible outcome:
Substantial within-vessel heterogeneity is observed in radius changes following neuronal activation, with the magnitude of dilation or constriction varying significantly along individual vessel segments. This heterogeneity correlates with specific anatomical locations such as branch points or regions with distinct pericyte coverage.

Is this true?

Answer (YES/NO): NO